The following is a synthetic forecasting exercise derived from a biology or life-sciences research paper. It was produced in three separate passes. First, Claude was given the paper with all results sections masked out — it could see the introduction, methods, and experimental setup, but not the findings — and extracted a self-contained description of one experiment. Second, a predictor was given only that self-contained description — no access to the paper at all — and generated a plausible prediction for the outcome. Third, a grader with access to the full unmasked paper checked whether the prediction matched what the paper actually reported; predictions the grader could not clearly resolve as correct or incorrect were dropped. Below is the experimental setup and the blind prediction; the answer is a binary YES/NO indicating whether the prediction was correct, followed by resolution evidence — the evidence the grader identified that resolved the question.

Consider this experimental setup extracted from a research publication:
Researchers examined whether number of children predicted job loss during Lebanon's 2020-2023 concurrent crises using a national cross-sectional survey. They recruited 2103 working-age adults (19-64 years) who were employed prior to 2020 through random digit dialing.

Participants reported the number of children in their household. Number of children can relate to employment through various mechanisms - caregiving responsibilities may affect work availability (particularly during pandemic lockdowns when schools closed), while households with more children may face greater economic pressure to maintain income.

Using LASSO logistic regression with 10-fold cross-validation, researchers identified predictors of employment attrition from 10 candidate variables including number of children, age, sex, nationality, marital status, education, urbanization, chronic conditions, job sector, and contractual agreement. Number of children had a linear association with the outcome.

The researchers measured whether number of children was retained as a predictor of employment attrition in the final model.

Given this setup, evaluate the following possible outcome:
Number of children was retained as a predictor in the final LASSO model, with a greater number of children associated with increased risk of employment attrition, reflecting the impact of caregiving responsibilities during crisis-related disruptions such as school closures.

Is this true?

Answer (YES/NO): NO